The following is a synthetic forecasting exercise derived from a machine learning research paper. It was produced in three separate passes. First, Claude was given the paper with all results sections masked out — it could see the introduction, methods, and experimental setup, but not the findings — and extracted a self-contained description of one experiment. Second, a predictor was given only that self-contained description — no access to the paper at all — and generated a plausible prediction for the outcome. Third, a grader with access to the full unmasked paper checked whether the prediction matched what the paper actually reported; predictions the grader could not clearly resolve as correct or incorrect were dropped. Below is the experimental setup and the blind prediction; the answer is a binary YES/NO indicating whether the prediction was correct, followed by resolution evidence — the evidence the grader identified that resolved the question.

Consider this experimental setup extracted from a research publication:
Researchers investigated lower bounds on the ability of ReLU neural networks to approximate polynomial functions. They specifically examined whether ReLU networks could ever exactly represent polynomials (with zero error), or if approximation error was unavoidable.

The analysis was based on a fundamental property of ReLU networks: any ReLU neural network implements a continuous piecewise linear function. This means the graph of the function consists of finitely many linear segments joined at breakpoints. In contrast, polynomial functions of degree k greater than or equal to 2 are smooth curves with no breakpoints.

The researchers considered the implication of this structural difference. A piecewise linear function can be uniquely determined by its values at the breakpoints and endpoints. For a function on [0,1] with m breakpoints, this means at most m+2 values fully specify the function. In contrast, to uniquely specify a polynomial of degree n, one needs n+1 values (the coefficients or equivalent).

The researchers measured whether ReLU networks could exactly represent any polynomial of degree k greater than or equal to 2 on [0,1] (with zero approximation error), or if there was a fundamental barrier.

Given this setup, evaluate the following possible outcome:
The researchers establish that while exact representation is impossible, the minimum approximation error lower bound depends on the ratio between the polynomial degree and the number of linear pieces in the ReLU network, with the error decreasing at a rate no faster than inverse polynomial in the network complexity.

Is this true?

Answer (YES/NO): NO